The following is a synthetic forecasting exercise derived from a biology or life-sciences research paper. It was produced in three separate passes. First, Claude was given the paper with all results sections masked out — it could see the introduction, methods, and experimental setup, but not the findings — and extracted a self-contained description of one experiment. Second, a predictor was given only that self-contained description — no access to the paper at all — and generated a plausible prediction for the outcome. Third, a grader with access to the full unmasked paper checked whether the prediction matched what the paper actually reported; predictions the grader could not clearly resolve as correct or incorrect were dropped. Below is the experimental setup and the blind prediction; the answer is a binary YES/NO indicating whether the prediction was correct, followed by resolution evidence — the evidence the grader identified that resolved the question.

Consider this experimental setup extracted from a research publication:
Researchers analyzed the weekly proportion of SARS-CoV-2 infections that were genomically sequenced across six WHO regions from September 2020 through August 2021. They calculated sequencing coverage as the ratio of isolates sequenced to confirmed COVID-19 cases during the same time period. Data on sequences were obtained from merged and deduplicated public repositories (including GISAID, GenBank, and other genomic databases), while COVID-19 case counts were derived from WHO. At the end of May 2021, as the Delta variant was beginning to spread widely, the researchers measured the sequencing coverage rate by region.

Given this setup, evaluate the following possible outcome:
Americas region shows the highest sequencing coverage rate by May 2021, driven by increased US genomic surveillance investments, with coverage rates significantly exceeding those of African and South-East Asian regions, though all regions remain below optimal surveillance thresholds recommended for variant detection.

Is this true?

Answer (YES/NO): NO